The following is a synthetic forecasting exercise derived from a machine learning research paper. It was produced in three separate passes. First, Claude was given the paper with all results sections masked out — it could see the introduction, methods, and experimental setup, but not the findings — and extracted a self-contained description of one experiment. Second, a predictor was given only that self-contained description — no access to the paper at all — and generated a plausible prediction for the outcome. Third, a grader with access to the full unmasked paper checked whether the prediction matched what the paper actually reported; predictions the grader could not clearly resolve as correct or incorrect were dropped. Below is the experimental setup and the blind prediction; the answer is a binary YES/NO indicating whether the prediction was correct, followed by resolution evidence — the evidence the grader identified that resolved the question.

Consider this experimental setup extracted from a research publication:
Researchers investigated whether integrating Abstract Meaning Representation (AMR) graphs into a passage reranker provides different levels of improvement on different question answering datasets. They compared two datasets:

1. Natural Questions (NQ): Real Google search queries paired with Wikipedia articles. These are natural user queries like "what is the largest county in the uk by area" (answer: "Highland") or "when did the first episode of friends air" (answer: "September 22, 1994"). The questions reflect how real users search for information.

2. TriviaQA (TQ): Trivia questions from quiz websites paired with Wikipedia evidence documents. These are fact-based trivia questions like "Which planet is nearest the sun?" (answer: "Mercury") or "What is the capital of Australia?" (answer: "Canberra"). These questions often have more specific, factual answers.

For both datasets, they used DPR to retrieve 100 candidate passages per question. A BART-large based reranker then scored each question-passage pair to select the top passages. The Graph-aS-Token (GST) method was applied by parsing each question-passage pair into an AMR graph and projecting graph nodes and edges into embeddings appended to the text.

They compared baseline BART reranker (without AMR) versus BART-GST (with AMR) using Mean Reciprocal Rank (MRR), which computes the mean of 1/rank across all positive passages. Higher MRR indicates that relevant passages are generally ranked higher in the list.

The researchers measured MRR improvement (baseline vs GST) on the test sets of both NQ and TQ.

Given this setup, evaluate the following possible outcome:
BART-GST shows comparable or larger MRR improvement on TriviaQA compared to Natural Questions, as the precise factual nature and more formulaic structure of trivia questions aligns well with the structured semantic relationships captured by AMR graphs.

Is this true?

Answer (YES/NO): NO